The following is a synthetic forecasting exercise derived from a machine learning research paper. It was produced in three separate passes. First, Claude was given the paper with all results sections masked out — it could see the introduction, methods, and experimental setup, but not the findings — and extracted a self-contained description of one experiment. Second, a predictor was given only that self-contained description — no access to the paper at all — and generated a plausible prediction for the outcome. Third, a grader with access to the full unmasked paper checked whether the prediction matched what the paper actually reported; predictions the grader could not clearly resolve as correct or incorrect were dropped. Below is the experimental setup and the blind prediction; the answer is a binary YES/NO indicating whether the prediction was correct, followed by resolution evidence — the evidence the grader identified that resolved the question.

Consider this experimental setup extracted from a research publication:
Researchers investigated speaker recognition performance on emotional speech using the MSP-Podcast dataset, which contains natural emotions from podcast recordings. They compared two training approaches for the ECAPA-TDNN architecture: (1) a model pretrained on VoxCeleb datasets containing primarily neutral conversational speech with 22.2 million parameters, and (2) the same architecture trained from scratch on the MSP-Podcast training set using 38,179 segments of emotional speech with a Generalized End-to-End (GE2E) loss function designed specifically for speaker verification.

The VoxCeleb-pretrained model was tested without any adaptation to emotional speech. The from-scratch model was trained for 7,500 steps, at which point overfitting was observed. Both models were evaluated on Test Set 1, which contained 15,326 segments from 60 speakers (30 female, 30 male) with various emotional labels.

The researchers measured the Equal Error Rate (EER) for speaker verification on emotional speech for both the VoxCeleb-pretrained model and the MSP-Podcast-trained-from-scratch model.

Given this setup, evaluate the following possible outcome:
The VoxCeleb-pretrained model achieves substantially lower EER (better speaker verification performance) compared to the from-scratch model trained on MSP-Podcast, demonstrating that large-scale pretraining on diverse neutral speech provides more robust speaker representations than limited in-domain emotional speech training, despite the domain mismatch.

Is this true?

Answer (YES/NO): NO